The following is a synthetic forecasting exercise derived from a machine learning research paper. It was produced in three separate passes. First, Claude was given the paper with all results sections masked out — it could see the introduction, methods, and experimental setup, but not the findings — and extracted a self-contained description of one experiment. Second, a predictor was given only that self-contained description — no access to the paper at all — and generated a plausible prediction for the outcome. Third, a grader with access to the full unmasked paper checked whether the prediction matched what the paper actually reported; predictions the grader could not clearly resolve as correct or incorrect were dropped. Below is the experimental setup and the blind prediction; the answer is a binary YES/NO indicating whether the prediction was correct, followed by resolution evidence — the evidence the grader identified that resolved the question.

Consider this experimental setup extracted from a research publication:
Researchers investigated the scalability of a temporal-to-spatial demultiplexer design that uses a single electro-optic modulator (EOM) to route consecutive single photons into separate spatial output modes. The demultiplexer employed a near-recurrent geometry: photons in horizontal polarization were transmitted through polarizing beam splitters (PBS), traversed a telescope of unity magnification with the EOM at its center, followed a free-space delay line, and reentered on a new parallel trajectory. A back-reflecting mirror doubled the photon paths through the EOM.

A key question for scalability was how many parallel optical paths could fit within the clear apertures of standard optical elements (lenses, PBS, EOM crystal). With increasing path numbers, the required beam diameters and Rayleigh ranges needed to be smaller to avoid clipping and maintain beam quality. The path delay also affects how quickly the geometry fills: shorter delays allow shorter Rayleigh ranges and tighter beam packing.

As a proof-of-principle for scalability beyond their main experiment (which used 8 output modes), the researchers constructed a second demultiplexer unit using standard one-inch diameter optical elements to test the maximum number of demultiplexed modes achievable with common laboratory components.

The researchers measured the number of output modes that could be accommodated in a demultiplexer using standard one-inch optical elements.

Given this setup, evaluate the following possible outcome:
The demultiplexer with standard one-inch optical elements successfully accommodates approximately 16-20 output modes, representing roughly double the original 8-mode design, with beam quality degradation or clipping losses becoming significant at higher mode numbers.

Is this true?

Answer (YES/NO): YES